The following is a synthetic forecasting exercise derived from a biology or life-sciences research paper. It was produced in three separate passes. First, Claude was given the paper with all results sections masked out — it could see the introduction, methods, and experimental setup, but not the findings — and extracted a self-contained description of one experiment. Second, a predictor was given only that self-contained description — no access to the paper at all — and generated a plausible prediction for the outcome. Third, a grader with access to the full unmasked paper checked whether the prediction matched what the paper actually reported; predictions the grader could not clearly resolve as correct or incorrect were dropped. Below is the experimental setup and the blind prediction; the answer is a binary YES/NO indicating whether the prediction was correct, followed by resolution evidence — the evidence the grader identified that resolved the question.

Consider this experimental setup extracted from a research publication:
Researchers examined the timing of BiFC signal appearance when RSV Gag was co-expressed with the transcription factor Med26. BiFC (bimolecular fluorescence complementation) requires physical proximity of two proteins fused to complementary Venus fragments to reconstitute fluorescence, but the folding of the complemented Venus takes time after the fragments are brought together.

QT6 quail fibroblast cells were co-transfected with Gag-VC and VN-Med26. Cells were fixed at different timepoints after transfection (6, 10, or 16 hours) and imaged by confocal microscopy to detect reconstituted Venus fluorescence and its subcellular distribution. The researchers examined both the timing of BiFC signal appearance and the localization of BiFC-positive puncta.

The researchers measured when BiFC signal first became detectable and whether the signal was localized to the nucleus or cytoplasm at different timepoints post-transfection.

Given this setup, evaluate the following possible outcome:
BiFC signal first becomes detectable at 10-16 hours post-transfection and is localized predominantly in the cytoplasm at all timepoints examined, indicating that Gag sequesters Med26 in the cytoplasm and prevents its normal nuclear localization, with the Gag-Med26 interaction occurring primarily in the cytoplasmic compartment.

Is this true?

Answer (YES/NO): NO